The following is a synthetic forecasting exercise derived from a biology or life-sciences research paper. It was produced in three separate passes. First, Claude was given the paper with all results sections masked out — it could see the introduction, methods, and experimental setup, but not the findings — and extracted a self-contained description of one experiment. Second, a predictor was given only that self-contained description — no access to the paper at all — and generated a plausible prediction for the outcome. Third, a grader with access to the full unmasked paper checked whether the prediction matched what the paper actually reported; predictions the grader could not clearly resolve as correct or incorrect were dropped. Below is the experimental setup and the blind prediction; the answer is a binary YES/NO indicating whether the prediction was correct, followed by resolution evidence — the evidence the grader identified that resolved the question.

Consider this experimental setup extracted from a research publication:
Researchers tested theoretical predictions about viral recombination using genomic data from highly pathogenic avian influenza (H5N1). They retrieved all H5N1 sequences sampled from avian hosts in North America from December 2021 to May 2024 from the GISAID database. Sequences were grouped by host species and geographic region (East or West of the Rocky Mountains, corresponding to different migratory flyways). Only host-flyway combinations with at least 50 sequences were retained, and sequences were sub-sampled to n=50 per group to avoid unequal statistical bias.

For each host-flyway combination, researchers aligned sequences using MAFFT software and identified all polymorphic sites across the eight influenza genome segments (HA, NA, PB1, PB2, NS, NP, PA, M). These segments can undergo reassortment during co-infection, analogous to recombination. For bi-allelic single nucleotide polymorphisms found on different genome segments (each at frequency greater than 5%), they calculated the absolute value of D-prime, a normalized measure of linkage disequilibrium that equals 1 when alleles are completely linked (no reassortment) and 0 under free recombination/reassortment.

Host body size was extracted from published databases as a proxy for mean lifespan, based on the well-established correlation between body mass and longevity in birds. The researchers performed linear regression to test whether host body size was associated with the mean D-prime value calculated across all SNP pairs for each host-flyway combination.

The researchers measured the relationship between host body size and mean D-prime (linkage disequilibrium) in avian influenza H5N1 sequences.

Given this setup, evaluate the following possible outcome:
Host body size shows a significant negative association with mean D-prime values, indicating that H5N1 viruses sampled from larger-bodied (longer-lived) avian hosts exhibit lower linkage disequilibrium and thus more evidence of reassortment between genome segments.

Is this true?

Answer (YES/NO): NO